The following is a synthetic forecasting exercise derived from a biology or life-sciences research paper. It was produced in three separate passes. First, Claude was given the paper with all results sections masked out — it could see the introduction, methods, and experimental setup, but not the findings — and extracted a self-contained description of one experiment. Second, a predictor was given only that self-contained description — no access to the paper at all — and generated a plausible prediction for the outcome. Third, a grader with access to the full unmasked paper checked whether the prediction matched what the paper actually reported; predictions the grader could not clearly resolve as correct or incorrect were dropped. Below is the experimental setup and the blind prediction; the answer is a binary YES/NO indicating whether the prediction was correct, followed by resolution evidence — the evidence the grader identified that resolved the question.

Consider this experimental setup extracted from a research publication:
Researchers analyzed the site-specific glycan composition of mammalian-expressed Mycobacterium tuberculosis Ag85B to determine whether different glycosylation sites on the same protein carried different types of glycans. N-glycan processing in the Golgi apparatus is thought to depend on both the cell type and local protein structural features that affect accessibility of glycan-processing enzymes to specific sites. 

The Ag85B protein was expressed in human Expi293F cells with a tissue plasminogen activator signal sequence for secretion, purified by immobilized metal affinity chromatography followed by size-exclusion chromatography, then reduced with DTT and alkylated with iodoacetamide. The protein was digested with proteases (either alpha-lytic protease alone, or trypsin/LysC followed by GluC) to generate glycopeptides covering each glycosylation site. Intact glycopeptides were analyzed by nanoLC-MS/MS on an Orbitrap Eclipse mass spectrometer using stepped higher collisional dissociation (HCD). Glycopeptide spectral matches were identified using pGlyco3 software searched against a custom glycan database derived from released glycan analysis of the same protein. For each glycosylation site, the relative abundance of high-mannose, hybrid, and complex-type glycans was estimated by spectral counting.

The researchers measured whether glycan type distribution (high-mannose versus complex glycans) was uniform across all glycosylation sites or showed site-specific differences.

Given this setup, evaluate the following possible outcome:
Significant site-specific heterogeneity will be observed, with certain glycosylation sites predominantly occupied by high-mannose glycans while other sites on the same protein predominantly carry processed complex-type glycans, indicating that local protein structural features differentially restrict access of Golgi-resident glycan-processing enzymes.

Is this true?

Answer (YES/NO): YES